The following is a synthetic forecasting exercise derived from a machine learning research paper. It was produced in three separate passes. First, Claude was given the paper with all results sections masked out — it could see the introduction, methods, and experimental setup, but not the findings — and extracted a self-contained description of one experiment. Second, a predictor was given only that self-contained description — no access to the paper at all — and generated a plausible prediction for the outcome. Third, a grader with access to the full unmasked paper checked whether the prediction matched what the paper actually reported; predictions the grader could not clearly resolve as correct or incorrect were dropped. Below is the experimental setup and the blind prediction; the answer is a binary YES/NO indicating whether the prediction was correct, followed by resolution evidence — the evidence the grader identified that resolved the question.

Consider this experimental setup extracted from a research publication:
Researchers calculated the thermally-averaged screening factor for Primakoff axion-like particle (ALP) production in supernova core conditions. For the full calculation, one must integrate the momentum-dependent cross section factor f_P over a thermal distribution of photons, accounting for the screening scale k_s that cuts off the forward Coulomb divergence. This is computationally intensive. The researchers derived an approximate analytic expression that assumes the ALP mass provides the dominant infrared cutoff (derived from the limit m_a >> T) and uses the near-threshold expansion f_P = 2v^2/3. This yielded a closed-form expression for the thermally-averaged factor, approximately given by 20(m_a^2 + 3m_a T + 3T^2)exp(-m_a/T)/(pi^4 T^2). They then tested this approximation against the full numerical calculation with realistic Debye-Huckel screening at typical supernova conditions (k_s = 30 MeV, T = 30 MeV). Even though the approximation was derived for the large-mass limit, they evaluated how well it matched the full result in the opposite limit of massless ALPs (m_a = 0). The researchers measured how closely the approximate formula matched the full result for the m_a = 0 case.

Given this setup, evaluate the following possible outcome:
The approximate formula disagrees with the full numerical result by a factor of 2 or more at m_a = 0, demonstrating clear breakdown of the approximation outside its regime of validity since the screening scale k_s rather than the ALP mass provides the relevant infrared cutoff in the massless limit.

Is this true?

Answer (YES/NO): NO